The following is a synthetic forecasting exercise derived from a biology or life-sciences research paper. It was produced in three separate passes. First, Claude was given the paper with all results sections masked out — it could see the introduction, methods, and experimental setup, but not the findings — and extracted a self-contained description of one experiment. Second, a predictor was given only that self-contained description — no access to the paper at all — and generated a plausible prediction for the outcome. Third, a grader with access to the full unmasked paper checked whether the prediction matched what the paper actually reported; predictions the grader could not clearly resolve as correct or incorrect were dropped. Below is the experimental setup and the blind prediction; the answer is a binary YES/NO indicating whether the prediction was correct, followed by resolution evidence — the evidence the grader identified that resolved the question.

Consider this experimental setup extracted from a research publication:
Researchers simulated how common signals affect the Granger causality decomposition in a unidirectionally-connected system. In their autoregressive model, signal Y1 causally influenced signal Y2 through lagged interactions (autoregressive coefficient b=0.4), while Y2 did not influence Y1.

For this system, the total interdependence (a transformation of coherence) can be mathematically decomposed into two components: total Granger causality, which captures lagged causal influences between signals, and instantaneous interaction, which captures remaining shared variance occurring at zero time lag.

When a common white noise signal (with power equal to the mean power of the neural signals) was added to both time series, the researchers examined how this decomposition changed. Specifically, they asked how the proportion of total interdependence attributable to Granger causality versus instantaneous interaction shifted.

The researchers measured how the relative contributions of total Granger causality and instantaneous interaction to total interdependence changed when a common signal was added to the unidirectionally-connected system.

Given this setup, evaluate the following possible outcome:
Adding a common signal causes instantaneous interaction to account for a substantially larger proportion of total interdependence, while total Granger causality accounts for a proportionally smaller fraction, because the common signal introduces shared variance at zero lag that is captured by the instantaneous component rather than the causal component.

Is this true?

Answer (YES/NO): YES